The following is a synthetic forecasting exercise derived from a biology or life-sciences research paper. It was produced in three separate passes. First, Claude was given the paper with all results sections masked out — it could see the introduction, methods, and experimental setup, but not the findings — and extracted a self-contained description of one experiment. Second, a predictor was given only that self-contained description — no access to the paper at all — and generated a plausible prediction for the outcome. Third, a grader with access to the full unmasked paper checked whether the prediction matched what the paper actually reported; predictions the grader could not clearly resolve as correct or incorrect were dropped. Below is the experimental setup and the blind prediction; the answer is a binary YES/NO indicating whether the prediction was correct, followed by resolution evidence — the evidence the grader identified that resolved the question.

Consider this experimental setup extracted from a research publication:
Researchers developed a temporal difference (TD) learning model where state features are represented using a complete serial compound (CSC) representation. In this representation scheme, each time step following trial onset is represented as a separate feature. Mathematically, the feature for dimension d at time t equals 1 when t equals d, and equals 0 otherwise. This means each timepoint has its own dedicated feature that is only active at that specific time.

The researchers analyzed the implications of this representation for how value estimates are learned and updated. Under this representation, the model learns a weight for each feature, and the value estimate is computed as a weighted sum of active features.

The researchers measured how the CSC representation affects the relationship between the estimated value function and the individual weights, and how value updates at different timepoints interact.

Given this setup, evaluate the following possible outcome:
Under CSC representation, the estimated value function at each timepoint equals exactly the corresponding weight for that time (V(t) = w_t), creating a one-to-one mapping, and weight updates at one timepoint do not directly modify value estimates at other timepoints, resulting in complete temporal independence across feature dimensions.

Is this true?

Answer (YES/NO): YES